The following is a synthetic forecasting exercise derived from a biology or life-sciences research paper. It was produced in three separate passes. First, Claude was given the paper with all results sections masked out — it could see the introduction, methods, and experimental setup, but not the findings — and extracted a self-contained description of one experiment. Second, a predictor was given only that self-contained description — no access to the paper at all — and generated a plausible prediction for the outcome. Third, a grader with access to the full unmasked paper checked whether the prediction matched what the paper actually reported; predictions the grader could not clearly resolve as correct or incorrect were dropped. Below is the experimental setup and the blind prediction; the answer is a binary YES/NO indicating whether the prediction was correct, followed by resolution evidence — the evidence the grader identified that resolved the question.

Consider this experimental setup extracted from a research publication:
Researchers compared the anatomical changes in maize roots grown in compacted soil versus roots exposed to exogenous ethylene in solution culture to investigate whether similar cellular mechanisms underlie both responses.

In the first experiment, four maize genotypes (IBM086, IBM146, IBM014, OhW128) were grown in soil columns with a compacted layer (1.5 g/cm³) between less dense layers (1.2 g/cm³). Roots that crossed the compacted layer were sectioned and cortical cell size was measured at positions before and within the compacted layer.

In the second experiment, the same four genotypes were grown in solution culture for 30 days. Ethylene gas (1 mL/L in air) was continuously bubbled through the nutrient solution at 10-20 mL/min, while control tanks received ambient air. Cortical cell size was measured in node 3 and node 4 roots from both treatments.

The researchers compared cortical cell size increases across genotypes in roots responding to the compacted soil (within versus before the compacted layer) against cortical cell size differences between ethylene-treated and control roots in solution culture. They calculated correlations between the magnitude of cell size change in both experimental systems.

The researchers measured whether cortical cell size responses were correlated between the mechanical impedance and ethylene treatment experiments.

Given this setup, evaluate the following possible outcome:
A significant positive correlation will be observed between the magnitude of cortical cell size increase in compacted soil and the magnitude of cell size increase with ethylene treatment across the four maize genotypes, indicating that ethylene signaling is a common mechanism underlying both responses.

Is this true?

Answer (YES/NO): YES